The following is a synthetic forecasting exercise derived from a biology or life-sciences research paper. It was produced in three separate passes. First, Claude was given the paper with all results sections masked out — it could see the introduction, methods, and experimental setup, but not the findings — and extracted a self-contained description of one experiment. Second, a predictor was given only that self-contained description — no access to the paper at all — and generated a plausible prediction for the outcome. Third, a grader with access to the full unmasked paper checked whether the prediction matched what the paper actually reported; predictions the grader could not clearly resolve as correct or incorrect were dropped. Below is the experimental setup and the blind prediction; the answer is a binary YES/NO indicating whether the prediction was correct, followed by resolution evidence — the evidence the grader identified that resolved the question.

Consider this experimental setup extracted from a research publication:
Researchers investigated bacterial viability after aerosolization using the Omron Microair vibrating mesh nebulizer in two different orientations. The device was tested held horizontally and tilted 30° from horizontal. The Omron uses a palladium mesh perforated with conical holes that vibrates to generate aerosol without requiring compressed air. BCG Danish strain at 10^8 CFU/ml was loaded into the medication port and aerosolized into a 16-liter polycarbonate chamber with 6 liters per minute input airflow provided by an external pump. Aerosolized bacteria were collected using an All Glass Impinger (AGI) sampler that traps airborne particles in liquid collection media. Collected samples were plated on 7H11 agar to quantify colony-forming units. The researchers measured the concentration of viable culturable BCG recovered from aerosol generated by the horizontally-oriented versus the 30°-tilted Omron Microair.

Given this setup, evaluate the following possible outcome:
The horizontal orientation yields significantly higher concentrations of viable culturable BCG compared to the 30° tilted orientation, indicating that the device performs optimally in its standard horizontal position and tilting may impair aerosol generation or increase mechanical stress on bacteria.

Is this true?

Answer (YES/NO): NO